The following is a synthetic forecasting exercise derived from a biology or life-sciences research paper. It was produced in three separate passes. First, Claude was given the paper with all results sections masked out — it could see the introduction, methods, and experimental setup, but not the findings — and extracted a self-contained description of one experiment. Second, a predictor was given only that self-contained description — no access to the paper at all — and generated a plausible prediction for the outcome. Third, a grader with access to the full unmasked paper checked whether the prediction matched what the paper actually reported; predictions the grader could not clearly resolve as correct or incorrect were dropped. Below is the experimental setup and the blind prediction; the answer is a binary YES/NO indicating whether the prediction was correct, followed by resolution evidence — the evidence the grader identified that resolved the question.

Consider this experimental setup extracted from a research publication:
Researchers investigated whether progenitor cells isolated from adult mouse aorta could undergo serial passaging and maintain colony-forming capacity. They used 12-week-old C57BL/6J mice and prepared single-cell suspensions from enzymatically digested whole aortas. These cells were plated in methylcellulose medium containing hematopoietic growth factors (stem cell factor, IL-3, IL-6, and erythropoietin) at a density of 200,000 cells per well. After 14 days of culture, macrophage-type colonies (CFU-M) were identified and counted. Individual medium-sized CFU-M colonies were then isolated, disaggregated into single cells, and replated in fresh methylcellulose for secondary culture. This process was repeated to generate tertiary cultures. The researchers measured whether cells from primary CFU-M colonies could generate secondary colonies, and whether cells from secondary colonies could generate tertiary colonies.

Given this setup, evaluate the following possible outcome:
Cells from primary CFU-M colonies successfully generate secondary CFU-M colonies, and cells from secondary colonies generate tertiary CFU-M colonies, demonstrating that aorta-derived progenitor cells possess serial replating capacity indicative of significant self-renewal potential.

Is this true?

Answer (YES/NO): NO